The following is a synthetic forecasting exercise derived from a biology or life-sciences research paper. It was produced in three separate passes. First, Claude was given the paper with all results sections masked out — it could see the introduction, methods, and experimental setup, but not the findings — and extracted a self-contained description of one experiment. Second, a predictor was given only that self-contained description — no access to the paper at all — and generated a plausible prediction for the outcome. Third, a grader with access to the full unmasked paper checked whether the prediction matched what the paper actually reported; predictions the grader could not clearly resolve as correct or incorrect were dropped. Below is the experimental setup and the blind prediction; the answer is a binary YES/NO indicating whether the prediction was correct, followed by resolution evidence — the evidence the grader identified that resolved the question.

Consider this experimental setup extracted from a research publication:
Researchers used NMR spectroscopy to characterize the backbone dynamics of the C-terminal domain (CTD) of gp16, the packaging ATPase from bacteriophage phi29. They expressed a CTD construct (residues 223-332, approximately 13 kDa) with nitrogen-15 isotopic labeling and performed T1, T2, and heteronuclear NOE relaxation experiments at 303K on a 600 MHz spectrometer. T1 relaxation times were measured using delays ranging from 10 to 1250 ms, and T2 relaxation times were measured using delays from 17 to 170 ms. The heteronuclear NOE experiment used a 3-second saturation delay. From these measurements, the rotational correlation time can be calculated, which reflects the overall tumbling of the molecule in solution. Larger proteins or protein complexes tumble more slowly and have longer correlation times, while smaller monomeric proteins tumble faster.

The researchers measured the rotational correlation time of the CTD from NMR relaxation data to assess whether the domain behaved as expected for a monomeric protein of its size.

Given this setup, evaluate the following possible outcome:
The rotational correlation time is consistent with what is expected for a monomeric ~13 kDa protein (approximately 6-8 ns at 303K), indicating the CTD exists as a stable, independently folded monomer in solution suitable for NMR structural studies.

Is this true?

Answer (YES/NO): NO